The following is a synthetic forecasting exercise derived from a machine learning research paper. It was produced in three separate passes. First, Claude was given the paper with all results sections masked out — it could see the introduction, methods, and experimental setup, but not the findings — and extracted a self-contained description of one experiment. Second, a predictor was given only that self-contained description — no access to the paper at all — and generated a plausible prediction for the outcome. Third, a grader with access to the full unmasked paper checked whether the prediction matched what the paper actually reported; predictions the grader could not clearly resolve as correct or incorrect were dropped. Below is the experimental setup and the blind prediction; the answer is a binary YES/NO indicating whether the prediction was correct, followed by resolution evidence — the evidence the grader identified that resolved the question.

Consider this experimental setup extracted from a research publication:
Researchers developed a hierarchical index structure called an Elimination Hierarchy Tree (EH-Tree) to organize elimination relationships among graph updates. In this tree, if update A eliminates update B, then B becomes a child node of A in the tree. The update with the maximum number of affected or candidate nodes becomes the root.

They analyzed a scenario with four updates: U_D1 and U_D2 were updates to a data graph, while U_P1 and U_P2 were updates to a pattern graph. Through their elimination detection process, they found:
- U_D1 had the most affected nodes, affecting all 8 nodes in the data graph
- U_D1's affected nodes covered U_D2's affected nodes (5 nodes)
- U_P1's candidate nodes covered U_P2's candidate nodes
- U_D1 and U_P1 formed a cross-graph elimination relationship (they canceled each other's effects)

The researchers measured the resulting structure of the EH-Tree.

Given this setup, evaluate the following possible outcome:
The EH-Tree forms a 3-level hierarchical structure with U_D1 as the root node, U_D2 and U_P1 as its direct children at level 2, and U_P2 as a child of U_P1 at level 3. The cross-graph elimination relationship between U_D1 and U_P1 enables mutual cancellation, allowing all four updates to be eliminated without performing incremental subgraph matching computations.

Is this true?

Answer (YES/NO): NO